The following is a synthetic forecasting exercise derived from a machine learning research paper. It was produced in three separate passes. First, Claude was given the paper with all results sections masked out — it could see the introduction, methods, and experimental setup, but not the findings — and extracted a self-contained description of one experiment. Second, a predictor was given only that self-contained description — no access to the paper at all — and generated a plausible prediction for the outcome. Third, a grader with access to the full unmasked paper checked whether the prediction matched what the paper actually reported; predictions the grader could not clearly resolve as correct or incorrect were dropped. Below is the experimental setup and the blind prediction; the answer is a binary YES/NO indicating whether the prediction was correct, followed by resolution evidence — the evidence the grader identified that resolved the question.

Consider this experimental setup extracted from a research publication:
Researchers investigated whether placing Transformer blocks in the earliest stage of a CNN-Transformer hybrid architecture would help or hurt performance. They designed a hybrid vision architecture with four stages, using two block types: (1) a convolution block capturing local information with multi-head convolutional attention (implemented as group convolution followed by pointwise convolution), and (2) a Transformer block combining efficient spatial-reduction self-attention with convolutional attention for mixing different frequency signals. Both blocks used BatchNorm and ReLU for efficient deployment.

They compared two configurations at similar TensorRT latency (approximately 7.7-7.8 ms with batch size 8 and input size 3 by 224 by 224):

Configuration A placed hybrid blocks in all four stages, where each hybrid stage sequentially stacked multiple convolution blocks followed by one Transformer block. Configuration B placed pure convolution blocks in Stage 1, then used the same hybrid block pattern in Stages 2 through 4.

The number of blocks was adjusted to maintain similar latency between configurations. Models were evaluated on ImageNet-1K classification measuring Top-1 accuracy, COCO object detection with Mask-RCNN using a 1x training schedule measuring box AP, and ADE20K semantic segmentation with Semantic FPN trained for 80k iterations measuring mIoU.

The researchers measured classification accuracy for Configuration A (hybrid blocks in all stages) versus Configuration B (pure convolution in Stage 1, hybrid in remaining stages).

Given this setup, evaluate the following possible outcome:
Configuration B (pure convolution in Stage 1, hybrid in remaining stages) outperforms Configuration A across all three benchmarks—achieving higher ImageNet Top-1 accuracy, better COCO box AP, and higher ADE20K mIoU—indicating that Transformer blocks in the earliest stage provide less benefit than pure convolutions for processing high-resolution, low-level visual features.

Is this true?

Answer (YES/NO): YES